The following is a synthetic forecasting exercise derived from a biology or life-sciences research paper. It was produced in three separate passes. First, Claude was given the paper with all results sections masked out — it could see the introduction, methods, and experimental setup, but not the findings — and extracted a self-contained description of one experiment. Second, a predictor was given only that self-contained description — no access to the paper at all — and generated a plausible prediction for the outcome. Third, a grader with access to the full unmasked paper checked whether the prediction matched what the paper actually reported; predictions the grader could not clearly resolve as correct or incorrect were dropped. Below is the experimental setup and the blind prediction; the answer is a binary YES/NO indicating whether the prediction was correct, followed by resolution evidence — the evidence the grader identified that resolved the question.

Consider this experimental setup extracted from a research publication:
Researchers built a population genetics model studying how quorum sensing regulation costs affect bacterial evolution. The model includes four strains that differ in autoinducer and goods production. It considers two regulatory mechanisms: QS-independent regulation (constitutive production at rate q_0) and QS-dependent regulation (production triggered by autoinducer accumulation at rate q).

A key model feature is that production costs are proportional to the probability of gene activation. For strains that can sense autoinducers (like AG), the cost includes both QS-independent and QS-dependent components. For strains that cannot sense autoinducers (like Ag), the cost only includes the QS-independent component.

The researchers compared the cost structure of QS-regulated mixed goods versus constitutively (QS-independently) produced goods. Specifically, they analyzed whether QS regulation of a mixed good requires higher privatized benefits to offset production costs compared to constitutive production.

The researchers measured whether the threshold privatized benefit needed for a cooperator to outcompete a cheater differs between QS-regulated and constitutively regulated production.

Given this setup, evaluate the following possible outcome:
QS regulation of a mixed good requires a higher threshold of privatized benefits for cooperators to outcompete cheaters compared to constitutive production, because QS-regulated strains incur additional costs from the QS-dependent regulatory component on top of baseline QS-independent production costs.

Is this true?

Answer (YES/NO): YES